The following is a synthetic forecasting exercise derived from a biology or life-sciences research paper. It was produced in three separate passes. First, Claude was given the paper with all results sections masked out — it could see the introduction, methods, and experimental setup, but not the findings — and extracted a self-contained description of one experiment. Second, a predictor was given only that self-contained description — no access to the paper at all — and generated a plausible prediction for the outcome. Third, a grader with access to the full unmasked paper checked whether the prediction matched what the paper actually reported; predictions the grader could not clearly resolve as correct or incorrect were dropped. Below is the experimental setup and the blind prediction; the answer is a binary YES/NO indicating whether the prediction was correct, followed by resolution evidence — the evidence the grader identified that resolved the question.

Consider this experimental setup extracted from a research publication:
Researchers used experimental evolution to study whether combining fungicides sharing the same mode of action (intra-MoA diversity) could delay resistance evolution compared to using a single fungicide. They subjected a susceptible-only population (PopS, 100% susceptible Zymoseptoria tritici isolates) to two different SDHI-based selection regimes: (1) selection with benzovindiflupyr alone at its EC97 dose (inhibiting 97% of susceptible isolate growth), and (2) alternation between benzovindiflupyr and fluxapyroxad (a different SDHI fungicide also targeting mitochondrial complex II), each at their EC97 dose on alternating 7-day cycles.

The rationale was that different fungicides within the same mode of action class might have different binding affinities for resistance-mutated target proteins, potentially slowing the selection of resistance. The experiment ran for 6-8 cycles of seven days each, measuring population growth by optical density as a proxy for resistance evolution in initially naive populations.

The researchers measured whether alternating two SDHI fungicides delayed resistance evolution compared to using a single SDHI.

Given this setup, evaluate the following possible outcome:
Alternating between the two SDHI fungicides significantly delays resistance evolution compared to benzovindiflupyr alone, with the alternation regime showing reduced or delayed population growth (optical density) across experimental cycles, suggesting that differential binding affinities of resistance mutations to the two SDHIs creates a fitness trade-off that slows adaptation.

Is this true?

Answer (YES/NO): NO